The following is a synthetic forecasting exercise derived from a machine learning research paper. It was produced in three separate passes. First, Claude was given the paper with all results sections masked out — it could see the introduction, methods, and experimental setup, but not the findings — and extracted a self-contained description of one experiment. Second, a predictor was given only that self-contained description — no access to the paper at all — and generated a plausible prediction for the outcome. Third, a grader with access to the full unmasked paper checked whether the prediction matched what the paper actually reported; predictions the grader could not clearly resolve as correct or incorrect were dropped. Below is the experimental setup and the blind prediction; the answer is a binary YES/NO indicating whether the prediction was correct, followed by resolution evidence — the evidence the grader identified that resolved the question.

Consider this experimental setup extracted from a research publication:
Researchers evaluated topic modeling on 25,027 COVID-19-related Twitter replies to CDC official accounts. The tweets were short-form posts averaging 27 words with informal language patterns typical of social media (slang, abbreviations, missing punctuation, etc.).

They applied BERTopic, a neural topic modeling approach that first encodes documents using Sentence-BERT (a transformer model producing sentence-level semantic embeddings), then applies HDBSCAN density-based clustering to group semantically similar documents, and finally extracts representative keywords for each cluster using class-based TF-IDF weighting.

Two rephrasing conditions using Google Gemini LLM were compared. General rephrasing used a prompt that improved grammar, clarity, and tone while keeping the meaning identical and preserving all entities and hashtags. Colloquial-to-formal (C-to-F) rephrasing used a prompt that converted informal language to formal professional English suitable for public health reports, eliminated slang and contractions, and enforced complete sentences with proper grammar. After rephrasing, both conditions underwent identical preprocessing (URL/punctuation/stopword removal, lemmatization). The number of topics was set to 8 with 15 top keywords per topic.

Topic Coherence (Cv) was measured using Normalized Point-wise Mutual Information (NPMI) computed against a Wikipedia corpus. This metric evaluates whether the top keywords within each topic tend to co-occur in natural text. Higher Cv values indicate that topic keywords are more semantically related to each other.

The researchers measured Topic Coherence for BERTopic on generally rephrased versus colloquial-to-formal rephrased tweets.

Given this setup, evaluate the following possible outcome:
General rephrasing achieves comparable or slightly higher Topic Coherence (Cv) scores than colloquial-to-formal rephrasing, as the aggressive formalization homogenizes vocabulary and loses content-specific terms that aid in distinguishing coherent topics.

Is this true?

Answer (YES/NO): NO